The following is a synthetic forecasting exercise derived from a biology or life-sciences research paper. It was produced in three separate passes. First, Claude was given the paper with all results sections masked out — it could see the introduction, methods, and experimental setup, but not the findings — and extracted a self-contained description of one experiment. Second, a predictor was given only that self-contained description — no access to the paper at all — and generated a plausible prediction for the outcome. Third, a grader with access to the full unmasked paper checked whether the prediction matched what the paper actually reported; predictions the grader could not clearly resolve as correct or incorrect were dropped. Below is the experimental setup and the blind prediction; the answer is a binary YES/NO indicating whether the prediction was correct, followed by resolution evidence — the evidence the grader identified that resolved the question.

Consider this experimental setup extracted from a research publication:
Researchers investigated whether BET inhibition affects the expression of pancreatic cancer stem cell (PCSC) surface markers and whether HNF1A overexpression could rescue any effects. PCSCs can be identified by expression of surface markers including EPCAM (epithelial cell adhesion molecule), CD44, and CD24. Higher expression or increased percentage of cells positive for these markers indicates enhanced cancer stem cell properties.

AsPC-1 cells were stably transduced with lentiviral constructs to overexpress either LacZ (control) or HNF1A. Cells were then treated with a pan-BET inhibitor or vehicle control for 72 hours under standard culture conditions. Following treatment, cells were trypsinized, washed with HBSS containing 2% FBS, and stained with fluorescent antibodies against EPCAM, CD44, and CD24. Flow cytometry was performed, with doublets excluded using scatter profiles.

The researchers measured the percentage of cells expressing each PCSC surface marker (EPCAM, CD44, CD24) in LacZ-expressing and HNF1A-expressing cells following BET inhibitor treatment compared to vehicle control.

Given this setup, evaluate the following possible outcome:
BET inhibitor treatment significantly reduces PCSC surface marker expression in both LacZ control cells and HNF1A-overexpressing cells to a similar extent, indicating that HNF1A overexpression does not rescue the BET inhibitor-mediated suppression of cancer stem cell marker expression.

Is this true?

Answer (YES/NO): NO